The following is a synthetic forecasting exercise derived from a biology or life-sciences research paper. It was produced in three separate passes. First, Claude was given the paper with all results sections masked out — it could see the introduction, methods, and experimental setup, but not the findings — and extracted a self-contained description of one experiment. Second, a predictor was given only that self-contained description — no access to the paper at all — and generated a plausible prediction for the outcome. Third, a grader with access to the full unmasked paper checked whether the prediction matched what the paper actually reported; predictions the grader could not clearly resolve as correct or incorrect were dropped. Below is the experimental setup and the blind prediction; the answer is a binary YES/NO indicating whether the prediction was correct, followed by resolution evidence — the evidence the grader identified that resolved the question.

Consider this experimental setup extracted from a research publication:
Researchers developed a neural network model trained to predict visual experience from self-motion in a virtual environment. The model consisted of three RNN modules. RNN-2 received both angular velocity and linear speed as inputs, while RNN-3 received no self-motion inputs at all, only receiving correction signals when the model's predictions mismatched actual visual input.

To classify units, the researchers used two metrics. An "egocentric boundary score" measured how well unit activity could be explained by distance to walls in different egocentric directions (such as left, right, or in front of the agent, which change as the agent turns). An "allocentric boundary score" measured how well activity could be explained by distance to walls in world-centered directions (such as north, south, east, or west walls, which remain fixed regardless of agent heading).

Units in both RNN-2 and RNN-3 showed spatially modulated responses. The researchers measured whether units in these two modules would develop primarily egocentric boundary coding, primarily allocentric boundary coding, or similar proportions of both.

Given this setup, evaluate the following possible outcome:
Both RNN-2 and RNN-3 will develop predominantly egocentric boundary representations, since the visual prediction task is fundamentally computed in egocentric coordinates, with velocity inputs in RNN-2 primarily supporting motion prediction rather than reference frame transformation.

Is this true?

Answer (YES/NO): NO